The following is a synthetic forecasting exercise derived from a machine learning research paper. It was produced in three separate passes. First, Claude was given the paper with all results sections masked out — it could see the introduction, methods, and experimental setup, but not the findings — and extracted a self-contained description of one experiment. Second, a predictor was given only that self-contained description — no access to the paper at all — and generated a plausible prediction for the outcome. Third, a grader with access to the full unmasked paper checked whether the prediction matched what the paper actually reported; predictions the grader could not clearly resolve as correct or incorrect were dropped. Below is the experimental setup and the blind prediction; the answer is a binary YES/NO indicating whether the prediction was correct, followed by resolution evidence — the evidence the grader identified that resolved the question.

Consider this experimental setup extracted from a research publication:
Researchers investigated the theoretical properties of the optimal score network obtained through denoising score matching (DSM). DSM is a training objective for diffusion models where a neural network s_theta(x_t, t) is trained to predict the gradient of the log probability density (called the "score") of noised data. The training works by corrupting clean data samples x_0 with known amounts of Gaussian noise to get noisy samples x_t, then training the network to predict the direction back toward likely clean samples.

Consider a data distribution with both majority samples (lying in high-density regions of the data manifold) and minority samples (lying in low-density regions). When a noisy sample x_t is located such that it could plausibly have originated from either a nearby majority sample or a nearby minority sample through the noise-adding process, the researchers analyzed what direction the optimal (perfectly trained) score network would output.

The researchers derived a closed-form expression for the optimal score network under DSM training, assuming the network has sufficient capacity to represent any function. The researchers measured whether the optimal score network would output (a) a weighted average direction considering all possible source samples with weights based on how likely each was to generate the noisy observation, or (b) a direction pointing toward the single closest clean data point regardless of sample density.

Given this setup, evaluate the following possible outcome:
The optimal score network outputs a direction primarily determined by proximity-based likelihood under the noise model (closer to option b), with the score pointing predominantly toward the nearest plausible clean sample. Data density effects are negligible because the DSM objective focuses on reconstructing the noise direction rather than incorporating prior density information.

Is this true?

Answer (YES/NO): NO